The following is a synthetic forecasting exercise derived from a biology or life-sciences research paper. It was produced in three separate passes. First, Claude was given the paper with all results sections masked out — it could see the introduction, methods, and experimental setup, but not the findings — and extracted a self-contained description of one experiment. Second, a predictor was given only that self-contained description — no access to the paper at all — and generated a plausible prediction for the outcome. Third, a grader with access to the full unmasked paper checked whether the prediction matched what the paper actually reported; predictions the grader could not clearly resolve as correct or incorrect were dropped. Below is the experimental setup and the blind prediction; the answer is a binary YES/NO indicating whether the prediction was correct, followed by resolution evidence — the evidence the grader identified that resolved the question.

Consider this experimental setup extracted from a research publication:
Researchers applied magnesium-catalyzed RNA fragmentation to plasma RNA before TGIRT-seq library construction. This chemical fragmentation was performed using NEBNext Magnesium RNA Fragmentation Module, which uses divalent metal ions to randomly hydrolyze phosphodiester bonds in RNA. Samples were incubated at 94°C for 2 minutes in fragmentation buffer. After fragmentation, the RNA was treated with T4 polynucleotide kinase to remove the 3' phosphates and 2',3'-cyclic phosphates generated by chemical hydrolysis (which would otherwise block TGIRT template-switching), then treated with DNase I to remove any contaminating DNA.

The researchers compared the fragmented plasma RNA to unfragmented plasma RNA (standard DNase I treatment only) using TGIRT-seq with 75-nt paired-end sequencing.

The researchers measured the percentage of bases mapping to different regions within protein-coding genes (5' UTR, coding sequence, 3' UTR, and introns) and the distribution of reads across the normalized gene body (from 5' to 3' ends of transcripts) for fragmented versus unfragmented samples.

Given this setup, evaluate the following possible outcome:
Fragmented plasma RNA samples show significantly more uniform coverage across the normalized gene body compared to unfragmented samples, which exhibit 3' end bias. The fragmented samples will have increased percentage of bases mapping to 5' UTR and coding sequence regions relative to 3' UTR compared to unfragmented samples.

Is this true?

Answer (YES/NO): NO